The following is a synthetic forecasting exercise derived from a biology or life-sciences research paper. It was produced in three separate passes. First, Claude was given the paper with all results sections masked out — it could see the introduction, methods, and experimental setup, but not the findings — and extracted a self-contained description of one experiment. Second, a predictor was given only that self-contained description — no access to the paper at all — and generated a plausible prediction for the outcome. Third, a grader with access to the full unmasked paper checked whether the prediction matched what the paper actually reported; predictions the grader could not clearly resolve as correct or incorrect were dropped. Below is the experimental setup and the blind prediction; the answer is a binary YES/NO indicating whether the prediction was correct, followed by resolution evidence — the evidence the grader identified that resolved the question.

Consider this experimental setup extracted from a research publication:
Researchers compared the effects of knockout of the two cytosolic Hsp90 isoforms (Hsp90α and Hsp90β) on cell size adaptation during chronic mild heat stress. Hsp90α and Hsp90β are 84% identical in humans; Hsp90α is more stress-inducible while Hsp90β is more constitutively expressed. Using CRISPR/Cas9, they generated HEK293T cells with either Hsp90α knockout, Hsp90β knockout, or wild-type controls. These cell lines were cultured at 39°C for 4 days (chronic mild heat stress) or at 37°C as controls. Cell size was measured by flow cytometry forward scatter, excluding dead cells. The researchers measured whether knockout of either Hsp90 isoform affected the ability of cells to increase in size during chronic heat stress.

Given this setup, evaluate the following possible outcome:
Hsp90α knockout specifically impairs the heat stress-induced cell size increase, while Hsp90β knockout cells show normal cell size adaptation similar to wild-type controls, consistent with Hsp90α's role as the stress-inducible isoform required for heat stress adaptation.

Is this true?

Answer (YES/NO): NO